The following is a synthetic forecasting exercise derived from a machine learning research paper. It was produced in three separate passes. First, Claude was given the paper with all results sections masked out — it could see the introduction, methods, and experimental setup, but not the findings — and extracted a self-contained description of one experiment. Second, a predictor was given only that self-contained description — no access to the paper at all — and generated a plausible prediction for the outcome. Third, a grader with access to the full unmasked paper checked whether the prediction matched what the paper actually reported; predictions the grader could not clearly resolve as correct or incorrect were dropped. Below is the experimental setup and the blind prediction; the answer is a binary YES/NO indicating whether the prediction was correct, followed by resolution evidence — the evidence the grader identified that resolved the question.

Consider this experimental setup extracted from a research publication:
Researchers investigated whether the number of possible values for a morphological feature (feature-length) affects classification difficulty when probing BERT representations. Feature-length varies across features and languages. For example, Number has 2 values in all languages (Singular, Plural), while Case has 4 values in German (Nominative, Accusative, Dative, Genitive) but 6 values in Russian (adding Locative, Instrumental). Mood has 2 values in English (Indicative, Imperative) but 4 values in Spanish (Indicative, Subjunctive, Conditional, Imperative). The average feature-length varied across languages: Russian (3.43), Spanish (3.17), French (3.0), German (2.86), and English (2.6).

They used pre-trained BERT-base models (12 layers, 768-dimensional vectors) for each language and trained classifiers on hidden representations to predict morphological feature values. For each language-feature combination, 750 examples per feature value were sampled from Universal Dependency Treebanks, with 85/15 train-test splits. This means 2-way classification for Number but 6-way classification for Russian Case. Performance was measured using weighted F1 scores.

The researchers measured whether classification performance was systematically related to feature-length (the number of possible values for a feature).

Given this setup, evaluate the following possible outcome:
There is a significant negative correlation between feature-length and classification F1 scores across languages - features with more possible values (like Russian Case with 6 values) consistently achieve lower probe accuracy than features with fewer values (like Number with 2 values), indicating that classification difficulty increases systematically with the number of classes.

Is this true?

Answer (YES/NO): NO